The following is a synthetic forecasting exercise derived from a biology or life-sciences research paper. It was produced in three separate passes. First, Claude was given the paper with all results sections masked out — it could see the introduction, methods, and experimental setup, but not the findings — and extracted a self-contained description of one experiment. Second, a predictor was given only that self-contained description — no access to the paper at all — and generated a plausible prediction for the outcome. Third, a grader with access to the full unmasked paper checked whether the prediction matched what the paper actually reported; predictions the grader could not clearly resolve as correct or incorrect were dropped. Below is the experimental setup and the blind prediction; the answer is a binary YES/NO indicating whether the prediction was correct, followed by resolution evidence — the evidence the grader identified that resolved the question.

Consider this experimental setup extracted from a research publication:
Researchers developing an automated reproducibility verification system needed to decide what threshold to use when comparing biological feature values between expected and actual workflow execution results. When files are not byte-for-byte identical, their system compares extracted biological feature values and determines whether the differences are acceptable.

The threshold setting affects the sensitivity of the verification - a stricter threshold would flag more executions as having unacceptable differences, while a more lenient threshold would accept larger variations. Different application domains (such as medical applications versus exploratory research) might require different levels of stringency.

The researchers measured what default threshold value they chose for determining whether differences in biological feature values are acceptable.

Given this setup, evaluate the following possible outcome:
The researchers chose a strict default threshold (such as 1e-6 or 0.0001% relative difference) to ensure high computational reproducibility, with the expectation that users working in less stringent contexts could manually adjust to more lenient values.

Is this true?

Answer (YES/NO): NO